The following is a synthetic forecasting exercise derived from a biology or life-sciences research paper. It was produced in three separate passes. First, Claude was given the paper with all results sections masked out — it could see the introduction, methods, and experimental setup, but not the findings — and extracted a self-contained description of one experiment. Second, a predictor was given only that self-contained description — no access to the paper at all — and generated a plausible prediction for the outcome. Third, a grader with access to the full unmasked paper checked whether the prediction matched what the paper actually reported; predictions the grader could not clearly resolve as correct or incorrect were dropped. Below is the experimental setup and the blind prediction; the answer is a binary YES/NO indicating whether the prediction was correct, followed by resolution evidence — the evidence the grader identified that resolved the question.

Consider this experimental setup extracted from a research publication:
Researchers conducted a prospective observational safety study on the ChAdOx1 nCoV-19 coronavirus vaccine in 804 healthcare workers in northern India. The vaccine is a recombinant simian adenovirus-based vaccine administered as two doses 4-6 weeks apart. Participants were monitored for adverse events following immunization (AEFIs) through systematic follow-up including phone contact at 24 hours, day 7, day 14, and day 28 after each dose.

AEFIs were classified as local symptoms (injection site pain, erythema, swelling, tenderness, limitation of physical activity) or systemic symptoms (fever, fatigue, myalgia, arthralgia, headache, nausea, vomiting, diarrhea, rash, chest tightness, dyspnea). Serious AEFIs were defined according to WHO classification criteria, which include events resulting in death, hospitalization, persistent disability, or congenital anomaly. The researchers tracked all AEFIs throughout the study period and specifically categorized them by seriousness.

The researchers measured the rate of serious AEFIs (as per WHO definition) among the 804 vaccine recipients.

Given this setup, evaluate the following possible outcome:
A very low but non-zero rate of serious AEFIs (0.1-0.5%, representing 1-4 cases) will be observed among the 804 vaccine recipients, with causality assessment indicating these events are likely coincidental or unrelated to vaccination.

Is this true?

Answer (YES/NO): NO